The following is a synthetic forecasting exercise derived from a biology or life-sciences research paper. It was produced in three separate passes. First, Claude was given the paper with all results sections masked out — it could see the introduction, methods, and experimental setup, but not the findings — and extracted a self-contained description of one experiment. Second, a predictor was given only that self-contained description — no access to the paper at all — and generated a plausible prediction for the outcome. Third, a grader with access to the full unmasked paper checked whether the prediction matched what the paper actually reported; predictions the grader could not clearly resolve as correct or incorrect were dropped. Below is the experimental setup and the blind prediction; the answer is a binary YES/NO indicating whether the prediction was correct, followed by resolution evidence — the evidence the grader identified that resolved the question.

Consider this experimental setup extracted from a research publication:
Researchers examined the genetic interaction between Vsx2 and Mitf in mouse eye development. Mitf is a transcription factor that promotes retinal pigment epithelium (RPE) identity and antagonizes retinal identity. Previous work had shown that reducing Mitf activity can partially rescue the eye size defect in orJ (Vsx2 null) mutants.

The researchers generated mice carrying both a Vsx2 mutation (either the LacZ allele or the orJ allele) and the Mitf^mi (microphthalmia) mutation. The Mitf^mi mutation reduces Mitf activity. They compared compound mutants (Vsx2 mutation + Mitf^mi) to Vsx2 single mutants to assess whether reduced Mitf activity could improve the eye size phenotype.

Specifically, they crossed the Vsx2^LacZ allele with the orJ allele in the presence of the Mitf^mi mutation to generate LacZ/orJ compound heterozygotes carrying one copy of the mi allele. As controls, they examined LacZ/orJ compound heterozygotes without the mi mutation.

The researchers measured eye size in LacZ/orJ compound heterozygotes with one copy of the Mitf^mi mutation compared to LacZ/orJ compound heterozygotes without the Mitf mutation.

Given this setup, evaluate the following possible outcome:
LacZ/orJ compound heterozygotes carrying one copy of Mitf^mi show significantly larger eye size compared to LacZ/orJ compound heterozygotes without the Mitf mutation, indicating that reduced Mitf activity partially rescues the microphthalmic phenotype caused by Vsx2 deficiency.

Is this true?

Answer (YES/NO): YES